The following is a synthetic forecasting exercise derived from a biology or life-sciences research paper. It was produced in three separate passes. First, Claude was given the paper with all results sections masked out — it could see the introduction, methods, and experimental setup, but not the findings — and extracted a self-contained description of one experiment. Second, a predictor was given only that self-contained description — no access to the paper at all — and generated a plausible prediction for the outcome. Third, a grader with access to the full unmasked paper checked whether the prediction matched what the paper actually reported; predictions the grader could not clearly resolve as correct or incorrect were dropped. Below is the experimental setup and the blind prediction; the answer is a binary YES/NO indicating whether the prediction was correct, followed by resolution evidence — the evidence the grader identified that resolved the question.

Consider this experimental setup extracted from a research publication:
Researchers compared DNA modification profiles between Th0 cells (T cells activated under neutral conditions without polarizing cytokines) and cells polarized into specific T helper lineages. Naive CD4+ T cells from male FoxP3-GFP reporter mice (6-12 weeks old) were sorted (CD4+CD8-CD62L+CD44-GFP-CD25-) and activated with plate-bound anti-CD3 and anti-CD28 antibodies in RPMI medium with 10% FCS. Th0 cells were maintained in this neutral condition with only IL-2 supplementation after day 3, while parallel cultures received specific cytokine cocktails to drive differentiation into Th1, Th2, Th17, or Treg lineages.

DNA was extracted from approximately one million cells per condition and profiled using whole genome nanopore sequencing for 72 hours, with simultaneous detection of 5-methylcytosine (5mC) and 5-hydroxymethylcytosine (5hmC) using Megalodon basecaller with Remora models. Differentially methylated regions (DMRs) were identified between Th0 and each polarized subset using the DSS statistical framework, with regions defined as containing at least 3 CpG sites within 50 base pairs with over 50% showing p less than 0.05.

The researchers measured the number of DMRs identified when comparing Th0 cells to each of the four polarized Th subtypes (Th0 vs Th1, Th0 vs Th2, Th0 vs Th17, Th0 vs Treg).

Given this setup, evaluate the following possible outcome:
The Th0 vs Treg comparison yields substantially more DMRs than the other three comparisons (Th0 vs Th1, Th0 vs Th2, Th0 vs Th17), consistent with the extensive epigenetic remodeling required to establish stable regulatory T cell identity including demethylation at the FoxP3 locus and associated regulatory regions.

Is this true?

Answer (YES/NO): NO